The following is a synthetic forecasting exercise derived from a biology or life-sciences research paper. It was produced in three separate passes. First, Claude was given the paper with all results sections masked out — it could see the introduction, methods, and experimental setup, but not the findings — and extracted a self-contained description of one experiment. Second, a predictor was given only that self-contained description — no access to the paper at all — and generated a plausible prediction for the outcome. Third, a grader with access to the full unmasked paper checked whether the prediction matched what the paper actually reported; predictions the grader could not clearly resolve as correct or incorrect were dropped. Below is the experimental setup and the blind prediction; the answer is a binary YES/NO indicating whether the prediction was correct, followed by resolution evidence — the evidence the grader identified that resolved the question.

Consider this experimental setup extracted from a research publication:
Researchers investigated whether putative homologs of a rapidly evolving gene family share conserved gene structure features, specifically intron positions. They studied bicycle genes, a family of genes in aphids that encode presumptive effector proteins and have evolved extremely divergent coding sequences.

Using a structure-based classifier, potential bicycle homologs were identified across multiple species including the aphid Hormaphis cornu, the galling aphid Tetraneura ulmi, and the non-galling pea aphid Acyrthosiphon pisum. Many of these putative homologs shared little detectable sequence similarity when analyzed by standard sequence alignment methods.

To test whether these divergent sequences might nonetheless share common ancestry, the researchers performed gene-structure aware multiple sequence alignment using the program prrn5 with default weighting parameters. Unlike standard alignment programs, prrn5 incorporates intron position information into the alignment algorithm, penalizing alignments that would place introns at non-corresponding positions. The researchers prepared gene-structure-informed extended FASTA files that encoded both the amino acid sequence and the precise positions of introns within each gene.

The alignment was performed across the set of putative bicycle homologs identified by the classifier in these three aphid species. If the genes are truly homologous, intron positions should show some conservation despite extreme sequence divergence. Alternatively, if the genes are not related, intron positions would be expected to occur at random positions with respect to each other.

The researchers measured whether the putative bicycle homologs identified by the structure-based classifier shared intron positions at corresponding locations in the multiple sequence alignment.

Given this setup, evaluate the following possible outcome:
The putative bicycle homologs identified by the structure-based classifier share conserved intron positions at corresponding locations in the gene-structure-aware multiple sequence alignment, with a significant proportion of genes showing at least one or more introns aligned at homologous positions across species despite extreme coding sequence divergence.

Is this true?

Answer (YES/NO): YES